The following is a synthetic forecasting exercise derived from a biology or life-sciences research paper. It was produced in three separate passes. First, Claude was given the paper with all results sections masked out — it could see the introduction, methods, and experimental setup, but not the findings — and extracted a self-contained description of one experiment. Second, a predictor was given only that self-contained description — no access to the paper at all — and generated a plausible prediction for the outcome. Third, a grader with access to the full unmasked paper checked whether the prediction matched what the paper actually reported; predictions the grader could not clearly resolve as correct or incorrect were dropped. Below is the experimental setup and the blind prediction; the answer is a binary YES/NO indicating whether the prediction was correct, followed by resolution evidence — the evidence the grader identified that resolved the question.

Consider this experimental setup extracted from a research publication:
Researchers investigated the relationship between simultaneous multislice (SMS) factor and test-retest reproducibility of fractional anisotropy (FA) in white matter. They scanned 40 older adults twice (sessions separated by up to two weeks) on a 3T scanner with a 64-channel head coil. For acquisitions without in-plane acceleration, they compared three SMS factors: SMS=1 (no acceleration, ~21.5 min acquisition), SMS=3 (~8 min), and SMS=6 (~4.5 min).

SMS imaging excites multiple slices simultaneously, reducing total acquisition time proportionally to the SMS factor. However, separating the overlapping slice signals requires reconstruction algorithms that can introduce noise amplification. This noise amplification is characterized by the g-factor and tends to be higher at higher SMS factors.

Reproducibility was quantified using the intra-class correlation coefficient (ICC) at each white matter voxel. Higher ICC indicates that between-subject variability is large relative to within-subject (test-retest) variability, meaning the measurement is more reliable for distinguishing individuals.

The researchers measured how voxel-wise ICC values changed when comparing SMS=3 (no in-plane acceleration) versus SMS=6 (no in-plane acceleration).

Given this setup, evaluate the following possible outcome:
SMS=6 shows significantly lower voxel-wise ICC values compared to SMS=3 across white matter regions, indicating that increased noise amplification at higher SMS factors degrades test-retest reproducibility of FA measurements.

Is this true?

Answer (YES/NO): YES